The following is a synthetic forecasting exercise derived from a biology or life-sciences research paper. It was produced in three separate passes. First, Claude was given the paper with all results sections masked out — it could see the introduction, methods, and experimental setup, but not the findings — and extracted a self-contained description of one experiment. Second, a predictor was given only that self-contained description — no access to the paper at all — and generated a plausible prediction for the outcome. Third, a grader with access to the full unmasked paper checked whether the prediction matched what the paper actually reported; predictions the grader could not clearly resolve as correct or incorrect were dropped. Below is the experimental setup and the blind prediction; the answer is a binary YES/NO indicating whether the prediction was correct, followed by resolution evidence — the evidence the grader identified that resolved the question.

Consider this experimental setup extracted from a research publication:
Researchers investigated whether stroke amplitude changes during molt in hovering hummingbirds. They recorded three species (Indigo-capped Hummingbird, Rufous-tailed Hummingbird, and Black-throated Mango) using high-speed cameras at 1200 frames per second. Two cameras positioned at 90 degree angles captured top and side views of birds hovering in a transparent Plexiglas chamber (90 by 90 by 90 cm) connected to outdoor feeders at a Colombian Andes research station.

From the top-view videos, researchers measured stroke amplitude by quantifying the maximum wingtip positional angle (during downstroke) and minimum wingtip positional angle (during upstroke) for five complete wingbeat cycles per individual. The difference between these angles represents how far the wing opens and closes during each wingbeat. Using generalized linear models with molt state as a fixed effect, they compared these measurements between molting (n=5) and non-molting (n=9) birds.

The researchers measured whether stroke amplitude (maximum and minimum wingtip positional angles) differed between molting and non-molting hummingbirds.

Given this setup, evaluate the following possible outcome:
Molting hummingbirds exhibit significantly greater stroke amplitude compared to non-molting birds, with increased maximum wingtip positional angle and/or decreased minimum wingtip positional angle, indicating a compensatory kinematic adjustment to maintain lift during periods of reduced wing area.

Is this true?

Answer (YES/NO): YES